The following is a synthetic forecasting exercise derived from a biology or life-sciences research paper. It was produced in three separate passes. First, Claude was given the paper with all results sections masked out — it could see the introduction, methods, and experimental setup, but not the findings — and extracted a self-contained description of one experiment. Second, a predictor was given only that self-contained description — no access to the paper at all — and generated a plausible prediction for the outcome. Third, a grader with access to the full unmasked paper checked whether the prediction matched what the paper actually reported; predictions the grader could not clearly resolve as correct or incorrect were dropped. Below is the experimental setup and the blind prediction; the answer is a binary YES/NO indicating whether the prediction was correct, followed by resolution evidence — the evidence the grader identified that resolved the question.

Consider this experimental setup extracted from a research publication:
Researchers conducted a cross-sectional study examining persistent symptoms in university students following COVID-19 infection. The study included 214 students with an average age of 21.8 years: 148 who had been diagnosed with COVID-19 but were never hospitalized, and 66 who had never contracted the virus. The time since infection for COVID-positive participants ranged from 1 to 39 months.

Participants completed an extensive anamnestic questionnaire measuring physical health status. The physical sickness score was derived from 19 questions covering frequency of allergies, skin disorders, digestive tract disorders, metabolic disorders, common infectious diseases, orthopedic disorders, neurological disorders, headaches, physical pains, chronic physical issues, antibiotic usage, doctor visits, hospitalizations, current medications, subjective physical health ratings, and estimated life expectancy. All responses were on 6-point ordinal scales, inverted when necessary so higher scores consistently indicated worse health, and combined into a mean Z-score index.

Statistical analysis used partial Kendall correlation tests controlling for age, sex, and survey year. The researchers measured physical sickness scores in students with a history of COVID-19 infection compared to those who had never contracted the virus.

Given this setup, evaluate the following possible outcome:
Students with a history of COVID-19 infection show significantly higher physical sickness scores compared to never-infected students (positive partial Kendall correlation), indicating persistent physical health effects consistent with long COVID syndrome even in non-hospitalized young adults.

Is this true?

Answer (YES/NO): NO